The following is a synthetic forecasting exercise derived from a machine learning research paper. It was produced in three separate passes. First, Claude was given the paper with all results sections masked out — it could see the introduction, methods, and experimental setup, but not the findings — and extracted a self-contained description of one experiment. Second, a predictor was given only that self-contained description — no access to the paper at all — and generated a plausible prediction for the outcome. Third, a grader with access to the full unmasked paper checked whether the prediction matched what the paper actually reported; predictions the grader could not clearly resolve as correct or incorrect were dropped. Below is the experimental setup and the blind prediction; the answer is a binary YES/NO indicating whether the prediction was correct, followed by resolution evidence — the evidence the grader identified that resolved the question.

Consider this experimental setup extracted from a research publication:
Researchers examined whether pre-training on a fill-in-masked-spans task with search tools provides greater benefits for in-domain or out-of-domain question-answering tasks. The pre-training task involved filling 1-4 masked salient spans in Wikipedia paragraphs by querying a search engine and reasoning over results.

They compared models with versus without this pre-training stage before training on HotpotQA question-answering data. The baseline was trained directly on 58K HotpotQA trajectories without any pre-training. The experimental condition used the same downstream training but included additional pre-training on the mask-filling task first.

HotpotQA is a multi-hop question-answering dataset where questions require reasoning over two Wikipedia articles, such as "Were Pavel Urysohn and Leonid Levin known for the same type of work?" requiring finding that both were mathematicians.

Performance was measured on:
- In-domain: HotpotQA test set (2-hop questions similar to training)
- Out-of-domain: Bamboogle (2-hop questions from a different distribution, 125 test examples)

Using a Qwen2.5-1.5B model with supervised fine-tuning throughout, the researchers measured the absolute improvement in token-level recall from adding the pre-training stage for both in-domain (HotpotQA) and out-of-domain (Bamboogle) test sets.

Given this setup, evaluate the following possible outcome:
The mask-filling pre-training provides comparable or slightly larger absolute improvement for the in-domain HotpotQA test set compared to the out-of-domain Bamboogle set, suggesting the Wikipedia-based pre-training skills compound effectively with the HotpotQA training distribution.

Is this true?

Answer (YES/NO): NO